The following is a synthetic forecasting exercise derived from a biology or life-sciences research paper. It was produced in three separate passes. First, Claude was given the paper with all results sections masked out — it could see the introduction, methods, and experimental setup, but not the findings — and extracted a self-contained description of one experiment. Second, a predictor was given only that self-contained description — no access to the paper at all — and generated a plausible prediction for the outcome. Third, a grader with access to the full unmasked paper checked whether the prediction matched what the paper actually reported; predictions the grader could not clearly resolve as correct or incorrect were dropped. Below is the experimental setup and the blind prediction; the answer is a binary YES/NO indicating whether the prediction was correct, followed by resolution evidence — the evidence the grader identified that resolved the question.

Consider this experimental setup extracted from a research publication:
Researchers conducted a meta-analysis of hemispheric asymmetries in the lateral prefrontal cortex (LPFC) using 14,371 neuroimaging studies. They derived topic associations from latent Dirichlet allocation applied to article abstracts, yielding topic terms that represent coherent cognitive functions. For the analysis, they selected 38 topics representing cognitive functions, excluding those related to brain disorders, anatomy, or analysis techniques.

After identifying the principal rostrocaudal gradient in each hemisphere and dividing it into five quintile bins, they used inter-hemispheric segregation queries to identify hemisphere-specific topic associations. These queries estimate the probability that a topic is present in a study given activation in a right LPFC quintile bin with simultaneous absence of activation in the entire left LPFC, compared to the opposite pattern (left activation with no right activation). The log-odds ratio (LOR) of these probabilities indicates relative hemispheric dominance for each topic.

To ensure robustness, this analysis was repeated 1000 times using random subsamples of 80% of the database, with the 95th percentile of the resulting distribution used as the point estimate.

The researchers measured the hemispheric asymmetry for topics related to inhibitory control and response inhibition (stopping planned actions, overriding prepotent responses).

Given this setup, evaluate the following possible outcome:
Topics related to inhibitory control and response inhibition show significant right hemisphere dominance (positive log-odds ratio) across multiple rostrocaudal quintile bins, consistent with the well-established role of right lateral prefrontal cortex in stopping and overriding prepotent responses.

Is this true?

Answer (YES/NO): NO